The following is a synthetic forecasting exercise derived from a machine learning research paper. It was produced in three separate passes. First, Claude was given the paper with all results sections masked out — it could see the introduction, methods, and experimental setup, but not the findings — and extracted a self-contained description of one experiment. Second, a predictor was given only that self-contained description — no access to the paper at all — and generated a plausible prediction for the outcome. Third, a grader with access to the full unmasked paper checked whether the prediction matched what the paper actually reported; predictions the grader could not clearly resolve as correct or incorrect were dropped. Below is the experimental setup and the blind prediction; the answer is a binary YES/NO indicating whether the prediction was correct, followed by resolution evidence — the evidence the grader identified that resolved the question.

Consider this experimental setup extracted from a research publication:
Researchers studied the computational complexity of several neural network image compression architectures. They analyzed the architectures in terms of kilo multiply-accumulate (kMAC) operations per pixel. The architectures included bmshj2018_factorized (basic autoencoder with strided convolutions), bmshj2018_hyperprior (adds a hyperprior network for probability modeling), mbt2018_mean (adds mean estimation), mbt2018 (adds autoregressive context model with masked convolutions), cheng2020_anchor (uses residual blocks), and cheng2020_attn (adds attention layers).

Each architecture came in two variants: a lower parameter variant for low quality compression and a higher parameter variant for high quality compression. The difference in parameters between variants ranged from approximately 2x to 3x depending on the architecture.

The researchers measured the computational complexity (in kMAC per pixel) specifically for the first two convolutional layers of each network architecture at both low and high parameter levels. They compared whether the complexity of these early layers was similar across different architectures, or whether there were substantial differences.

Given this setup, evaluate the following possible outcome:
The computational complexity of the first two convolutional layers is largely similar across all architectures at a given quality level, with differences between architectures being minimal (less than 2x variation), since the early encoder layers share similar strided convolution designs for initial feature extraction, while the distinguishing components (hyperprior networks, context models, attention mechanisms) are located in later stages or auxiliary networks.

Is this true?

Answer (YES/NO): NO